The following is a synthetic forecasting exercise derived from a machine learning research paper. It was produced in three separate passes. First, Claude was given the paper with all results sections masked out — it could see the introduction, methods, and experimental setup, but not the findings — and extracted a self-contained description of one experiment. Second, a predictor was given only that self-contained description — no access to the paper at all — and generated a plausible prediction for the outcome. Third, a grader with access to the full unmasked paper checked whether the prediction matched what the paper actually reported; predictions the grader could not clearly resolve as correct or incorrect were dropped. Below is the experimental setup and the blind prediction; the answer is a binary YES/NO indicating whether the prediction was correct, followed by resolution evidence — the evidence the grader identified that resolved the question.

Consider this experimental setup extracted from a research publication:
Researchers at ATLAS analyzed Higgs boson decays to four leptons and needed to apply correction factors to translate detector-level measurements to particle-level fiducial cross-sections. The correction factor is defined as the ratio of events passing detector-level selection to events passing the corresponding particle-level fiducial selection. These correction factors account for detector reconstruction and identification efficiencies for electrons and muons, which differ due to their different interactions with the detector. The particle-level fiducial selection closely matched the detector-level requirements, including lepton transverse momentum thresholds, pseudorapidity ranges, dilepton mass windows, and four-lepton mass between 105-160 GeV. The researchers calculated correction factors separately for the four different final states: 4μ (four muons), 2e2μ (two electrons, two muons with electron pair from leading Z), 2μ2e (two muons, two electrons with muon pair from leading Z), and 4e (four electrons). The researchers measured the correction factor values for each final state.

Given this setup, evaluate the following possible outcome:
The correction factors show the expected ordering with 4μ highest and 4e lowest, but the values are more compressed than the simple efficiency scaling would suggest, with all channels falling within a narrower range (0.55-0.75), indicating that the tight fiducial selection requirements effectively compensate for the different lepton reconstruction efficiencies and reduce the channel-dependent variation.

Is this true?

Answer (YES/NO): NO